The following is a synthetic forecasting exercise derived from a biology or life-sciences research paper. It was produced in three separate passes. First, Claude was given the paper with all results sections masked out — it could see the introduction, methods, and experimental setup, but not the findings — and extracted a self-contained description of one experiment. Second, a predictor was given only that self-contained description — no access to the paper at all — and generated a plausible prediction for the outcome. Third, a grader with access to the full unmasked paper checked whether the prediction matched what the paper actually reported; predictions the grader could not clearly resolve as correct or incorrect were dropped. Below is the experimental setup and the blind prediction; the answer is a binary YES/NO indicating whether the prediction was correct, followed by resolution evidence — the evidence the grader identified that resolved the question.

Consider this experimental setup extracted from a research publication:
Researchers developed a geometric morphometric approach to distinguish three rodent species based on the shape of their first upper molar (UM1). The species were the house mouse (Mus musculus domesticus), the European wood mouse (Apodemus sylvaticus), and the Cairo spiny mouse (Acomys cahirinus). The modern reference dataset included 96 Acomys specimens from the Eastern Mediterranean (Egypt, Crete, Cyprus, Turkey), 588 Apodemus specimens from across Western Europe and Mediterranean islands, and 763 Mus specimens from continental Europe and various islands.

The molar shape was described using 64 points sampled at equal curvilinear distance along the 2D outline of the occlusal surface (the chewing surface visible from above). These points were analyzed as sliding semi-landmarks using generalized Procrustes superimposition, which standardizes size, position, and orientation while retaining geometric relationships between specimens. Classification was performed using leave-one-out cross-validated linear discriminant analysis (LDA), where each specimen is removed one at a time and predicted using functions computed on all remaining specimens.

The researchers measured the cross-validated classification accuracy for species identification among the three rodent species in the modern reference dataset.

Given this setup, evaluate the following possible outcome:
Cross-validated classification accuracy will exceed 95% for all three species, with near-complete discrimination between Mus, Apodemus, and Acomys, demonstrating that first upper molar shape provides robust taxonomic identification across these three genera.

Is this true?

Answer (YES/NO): YES